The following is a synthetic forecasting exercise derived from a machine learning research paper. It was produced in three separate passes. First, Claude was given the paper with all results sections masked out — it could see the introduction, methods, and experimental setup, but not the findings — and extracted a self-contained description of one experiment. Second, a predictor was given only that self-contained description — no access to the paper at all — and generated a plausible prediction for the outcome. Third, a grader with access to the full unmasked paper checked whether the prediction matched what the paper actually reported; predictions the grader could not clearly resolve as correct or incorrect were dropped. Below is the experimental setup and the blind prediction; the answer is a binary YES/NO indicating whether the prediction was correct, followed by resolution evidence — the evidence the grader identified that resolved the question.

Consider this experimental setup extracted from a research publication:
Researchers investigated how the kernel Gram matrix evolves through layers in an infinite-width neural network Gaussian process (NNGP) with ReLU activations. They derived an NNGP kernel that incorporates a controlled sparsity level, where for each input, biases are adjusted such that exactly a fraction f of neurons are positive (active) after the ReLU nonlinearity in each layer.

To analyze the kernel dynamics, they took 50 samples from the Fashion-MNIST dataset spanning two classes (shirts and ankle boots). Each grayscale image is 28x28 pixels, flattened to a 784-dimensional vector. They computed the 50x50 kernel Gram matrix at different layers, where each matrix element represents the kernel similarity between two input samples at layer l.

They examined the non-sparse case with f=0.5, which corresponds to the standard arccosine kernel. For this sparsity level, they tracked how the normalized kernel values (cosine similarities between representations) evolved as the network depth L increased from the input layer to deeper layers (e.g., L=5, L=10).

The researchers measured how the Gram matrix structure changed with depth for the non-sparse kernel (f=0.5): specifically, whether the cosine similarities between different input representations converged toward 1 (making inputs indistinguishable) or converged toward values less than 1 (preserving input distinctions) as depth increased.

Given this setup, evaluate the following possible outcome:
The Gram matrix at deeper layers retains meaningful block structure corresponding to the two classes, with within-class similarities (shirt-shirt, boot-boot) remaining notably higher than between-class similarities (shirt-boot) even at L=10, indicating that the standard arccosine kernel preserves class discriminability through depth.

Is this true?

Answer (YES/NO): NO